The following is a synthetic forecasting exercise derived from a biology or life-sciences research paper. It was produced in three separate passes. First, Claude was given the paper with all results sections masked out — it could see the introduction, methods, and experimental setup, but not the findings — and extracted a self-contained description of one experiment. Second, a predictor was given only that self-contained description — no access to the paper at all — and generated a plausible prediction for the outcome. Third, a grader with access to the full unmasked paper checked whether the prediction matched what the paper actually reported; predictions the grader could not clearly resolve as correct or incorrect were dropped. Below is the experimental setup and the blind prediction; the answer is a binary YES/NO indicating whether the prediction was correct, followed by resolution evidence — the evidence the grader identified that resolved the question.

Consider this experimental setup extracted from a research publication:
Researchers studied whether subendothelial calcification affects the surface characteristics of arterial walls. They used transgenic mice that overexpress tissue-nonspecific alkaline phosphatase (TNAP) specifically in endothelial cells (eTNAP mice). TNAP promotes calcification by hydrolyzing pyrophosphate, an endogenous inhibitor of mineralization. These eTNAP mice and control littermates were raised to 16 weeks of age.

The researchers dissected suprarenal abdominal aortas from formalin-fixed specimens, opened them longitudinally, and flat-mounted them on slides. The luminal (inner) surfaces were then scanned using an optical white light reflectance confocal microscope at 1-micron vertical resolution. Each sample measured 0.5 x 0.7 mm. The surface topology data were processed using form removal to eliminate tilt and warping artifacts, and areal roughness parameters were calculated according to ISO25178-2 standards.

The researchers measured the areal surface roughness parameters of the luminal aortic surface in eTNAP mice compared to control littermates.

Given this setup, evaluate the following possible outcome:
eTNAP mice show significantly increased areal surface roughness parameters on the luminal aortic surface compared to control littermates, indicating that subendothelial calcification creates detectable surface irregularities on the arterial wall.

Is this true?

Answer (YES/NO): YES